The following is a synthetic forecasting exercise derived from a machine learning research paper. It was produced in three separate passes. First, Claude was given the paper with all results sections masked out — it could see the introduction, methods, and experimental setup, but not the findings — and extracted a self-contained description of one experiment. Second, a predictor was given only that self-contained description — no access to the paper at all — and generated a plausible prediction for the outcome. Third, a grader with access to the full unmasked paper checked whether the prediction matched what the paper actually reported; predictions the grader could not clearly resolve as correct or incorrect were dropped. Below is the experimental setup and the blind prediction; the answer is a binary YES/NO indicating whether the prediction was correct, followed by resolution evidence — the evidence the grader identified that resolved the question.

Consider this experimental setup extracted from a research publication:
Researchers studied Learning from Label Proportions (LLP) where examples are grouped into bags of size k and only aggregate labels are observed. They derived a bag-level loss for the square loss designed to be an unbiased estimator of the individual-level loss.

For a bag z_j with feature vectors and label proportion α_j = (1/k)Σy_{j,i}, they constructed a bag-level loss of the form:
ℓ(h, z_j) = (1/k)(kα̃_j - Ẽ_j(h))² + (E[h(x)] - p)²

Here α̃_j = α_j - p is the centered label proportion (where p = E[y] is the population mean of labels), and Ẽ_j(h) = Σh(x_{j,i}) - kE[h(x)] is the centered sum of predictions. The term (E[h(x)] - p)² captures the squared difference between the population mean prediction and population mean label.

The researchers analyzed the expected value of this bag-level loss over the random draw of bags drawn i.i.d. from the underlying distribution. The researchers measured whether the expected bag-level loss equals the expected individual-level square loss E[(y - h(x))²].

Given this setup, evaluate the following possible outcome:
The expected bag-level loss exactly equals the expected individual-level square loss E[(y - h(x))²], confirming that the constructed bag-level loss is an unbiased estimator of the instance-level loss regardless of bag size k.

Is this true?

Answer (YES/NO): YES